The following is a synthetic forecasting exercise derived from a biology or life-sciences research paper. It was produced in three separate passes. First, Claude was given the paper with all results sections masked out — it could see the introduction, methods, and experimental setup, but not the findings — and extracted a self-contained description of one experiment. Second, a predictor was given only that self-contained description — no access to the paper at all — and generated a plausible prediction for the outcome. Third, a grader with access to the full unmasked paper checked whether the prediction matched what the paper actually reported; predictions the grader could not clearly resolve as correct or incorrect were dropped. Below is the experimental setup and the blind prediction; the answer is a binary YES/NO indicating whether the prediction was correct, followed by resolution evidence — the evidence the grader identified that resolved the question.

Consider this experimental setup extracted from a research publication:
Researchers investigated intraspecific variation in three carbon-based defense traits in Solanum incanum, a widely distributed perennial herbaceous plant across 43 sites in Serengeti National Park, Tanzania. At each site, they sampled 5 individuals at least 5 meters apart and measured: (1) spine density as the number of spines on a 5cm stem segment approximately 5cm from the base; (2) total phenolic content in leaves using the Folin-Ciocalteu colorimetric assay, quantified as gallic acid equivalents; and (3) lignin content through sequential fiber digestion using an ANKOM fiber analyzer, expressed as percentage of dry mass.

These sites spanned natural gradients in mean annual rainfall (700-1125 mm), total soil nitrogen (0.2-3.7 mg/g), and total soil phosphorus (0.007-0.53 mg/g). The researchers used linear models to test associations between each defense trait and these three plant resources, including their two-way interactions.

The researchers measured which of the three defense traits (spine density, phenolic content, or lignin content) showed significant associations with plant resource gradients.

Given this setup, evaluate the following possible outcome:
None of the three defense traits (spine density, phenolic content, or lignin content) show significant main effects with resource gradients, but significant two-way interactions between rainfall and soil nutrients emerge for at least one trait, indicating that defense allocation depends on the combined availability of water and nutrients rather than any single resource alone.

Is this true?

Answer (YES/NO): NO